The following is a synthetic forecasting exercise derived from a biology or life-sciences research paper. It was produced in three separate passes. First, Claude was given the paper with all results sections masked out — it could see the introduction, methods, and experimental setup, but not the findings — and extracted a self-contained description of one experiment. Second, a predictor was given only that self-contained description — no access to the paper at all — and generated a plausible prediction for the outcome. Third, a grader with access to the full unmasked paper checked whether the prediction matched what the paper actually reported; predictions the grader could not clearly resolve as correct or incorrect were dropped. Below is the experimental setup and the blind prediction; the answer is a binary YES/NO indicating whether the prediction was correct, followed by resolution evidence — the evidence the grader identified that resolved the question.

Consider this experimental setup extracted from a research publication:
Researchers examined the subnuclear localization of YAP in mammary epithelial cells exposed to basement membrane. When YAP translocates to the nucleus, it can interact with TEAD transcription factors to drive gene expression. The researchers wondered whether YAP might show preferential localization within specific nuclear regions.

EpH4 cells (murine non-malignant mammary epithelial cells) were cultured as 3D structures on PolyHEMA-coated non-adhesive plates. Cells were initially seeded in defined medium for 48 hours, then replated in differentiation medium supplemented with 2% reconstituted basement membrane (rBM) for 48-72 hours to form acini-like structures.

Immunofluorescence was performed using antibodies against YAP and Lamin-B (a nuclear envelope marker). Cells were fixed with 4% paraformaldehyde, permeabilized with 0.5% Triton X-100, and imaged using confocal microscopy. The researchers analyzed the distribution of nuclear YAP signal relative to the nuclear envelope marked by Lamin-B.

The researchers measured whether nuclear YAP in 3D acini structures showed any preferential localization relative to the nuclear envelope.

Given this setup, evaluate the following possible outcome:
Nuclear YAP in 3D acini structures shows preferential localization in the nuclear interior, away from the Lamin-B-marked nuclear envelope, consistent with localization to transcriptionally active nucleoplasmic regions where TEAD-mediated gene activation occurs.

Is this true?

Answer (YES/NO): NO